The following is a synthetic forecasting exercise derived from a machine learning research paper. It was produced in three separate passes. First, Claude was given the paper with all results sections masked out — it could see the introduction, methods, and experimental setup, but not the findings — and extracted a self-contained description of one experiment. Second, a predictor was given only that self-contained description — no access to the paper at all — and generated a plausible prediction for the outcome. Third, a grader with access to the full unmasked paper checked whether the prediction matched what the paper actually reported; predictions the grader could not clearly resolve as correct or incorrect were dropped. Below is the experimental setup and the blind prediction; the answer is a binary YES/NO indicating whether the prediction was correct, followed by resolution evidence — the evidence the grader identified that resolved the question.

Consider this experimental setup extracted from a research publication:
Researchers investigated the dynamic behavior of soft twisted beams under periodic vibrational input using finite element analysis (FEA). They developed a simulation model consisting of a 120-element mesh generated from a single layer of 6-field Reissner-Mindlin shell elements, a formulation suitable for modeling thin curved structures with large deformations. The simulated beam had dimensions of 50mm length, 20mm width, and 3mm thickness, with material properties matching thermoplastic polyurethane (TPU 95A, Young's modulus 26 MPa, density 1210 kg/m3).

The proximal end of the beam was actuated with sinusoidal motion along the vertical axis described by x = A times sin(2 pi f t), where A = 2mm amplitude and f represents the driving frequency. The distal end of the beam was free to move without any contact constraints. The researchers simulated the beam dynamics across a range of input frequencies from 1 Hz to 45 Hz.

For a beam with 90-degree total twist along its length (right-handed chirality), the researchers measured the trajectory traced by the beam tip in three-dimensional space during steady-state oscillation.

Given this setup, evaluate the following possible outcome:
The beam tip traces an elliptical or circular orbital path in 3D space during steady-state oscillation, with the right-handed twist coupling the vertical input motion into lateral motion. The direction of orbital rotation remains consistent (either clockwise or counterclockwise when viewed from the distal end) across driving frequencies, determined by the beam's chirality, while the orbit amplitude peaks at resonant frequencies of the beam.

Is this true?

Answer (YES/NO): NO